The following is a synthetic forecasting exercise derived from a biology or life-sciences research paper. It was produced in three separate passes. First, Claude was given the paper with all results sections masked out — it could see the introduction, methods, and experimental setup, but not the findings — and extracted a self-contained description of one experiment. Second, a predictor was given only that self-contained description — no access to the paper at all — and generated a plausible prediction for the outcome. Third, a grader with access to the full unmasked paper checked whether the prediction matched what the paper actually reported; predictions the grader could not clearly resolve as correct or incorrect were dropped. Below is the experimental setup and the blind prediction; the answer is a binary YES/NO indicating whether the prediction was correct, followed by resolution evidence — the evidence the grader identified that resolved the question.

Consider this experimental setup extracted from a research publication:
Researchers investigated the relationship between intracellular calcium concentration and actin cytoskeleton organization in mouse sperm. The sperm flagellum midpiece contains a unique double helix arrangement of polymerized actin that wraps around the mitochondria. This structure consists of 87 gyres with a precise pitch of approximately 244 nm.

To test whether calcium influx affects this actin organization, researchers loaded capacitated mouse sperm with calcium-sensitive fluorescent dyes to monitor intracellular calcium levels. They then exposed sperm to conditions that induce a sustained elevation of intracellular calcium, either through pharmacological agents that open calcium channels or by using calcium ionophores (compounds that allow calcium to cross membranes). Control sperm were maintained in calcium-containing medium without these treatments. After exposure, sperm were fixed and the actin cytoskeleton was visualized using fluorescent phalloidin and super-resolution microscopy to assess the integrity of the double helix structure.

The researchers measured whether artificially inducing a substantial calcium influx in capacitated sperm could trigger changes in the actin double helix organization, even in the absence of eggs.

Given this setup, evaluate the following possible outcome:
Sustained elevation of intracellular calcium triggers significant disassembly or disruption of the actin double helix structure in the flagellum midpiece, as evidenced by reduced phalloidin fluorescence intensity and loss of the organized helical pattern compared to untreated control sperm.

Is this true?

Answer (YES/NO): NO